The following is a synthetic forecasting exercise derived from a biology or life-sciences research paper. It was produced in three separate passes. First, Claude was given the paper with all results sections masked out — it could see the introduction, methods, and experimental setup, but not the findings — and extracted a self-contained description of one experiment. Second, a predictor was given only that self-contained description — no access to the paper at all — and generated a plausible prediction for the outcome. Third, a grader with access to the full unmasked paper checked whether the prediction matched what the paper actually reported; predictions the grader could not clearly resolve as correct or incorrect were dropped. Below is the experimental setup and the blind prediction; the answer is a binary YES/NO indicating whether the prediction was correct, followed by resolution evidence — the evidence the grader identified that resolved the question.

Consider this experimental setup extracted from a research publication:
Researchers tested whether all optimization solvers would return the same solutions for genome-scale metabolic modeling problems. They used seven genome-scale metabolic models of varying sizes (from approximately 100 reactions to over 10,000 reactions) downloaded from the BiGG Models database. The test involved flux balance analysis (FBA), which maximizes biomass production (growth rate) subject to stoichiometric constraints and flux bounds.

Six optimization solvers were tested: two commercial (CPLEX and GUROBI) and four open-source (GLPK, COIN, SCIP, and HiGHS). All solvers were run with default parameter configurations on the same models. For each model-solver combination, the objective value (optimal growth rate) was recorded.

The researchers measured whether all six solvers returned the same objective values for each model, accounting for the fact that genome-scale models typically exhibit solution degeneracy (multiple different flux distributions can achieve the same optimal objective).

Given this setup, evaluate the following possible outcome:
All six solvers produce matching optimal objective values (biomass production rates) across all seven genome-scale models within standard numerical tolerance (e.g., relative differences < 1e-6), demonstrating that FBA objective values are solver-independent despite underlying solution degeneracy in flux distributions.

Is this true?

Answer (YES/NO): YES